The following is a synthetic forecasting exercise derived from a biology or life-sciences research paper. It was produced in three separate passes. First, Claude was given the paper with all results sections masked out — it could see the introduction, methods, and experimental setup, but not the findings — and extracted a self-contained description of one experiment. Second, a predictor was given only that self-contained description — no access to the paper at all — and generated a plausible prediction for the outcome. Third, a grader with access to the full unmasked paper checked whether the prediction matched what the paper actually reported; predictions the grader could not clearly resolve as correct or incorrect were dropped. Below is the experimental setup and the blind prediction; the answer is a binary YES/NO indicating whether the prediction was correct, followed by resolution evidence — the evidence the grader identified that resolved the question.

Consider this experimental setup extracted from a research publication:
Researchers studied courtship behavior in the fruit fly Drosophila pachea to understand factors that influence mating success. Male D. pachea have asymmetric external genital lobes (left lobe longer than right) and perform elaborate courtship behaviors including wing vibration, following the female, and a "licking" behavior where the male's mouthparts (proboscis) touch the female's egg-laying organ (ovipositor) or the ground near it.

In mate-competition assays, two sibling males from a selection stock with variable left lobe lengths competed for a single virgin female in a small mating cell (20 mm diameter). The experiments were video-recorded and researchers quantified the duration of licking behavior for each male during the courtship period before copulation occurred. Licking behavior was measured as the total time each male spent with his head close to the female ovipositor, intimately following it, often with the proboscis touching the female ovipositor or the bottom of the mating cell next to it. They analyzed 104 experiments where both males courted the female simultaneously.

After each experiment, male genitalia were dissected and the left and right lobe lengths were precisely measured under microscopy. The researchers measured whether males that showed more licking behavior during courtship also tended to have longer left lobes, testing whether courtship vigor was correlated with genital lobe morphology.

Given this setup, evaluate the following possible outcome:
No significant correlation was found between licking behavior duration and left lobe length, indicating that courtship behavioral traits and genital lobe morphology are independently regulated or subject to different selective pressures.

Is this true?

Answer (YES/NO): YES